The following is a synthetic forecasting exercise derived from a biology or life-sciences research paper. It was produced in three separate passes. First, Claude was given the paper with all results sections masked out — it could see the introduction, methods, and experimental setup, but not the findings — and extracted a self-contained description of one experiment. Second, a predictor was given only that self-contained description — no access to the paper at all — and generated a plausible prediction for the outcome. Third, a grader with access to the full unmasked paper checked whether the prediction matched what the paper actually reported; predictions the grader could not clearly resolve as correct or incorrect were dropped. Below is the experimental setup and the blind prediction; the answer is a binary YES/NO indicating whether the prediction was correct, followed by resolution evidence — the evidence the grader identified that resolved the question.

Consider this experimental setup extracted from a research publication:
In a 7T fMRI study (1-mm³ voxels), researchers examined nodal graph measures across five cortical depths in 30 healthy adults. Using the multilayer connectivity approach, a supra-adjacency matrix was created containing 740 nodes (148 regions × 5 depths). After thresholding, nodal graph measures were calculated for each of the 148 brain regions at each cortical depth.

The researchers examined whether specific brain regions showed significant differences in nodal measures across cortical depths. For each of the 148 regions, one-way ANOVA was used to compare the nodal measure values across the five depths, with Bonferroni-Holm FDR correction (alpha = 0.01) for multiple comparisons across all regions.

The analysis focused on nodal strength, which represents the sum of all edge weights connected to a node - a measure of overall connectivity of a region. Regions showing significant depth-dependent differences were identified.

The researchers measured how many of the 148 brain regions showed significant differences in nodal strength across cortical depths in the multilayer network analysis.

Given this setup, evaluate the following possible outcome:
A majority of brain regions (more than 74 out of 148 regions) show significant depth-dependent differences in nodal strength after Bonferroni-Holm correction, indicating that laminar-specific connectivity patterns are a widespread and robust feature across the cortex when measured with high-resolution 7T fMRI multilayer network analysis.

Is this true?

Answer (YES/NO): NO